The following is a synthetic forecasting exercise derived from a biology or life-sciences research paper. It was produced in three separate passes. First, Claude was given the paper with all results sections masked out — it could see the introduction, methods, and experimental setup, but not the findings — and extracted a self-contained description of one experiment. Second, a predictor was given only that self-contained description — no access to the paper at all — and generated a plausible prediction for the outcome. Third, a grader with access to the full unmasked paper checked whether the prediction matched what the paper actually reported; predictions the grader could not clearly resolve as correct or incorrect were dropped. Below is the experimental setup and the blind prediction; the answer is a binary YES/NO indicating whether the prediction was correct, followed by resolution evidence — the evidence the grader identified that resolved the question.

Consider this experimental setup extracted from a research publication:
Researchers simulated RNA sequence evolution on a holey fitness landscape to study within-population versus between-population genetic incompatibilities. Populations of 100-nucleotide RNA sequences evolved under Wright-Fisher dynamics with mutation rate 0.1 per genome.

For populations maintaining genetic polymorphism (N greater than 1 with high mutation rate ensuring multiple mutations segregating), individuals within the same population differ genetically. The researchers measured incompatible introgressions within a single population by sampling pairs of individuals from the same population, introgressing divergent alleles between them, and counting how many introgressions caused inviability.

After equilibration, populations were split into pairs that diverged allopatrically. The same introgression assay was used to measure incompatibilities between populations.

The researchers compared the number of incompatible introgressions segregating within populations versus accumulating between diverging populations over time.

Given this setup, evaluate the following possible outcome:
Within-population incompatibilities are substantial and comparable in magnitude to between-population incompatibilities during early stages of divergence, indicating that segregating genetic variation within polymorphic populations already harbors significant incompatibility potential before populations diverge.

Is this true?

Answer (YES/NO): YES